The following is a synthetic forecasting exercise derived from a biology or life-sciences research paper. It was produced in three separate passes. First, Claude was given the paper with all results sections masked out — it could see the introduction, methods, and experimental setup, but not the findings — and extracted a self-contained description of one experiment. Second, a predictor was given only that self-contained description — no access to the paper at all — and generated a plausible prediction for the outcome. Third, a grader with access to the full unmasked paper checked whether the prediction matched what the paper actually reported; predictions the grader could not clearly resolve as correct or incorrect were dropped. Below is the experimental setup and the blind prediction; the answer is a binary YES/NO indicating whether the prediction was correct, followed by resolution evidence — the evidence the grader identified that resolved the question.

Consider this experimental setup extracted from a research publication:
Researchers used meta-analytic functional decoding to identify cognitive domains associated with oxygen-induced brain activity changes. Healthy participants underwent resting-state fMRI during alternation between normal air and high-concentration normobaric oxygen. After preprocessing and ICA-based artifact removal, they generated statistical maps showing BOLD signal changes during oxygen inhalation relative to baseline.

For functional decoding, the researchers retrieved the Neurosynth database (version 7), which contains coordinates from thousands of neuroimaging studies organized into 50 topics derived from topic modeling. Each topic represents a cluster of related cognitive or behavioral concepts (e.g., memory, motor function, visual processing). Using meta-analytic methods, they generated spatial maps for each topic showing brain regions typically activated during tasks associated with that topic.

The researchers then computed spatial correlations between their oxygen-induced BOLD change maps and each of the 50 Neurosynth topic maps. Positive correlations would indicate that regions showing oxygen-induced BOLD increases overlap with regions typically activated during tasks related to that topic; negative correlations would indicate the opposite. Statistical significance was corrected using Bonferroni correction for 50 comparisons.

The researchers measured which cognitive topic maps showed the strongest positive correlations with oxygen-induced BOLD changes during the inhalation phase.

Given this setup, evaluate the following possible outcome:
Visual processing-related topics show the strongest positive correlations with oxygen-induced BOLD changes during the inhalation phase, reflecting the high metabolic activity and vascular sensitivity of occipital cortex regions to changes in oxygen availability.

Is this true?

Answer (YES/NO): NO